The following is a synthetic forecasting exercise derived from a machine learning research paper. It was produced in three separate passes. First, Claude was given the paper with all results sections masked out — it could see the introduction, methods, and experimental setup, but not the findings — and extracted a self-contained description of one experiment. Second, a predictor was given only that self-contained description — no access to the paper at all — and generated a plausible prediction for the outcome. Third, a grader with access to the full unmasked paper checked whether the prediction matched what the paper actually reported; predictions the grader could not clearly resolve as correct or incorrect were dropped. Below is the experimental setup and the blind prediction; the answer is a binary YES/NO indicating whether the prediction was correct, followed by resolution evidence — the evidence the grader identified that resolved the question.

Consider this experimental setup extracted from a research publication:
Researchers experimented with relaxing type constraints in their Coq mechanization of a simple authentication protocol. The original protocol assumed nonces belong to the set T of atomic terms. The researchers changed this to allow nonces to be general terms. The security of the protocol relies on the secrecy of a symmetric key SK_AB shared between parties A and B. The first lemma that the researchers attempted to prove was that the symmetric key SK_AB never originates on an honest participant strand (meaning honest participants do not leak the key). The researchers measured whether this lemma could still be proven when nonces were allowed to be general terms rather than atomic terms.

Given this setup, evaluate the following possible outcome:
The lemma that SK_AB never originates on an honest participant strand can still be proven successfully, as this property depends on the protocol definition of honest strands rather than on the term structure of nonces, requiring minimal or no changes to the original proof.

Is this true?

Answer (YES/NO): NO